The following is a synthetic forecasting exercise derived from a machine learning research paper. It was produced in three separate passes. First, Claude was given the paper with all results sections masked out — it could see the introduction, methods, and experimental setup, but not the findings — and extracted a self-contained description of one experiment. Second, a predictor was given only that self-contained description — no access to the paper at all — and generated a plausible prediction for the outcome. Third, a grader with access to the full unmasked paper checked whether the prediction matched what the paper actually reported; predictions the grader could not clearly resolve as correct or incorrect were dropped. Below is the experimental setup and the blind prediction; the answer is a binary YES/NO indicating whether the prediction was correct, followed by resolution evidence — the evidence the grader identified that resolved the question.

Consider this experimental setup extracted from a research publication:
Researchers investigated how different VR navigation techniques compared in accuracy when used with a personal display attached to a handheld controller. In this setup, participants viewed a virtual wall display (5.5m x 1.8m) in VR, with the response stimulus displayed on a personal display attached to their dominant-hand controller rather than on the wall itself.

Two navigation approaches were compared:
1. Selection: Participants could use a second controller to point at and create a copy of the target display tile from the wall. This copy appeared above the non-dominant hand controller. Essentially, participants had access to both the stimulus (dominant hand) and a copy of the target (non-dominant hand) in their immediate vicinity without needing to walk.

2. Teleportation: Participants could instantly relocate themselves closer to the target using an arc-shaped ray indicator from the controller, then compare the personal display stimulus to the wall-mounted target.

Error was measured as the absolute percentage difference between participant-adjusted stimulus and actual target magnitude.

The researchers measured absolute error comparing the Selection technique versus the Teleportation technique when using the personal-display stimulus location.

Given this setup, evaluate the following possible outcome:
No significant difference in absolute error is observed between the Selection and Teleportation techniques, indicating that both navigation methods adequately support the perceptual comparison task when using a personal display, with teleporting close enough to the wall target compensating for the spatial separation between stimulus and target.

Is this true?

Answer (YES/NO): NO